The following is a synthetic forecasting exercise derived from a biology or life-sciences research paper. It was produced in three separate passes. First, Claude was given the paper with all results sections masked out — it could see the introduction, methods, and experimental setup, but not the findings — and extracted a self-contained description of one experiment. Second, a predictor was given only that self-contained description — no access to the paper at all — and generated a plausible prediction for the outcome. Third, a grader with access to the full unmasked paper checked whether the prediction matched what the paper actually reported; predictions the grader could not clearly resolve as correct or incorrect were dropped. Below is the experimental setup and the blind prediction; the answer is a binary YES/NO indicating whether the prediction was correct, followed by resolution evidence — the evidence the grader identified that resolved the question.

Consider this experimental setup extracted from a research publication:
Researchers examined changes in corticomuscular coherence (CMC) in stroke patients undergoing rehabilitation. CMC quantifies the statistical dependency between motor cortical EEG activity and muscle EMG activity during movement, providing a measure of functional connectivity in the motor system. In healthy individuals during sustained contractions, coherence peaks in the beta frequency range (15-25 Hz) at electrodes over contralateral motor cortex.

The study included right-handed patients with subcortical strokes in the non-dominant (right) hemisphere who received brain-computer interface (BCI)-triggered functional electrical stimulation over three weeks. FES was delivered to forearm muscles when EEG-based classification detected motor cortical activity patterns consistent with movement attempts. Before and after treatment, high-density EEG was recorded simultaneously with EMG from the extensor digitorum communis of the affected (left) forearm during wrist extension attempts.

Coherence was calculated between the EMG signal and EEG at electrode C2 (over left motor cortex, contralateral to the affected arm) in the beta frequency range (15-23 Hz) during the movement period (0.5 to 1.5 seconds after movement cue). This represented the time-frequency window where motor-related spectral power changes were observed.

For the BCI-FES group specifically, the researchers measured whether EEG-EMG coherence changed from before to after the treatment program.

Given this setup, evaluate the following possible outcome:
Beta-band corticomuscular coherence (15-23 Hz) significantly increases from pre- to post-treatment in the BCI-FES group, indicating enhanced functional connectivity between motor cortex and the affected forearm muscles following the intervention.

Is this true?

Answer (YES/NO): YES